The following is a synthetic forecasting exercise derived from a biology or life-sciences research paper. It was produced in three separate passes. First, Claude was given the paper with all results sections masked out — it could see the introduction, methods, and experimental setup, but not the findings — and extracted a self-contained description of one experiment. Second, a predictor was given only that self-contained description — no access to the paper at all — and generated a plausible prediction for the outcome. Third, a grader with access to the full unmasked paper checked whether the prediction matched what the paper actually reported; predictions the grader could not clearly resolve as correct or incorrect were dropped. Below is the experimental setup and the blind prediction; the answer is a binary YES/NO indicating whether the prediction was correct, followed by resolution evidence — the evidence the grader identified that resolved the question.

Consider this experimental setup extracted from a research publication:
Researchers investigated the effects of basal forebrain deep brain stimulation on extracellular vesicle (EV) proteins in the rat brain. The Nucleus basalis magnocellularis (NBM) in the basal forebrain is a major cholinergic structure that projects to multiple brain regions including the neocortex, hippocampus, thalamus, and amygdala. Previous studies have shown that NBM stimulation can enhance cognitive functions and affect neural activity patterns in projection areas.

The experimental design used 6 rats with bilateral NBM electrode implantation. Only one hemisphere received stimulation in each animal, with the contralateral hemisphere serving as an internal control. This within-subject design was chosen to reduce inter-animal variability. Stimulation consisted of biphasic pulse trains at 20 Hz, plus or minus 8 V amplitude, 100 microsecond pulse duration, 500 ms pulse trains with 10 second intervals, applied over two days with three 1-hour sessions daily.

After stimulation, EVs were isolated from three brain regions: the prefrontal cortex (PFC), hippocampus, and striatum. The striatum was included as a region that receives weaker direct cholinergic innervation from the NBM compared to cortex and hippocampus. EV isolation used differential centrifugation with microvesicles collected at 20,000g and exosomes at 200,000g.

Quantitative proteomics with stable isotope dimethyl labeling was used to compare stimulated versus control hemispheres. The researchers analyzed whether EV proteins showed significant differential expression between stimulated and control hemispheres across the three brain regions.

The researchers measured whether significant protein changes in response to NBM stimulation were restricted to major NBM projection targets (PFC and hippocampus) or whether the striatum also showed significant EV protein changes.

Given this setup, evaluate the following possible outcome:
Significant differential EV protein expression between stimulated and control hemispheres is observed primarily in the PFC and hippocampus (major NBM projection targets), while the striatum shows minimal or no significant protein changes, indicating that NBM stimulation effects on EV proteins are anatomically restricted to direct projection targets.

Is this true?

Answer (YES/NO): NO